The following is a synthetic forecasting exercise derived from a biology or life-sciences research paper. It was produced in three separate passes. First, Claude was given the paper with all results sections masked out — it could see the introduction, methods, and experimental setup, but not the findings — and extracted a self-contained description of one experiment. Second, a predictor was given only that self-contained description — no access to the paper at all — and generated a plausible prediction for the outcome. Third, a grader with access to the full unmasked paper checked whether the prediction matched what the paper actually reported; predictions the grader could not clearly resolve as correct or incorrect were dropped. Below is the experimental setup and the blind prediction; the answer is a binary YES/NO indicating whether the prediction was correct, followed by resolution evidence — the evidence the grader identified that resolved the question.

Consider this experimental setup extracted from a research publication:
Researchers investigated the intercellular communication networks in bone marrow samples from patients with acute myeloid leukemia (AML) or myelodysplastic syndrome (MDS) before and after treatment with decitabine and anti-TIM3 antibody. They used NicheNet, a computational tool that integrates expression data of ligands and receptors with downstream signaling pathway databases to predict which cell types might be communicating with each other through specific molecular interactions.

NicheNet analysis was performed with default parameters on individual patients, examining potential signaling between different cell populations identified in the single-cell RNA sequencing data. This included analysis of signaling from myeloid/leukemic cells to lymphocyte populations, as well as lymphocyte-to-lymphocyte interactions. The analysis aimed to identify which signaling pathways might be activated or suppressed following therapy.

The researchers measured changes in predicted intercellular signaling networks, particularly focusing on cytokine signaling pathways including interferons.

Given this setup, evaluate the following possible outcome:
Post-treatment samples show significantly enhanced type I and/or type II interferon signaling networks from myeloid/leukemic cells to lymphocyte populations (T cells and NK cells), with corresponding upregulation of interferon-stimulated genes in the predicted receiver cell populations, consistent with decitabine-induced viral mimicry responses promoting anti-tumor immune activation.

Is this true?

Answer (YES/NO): NO